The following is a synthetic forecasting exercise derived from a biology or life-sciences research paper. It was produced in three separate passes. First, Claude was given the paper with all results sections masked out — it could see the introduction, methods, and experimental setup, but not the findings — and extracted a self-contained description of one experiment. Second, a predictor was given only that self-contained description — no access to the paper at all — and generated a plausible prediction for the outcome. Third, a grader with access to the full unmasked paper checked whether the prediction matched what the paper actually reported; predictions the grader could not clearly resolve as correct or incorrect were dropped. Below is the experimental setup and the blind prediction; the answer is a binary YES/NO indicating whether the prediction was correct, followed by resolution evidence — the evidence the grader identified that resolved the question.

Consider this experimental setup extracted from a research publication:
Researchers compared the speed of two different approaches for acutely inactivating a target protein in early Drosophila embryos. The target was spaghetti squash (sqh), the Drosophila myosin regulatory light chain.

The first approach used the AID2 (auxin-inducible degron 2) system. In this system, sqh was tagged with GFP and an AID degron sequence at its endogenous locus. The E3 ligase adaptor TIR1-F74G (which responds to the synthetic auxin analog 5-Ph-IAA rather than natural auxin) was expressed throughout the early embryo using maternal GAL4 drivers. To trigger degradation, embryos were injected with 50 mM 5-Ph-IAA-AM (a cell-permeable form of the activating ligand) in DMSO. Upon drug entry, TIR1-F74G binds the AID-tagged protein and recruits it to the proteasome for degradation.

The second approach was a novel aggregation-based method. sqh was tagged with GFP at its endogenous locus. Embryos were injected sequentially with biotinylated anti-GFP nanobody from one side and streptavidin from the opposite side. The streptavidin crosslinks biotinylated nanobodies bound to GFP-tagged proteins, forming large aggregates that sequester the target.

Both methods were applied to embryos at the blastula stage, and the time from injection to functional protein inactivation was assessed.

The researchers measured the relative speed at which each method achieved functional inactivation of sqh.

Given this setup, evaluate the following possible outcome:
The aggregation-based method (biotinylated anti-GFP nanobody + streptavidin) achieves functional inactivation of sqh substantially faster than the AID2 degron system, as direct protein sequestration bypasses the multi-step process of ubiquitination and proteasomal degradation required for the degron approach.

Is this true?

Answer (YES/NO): YES